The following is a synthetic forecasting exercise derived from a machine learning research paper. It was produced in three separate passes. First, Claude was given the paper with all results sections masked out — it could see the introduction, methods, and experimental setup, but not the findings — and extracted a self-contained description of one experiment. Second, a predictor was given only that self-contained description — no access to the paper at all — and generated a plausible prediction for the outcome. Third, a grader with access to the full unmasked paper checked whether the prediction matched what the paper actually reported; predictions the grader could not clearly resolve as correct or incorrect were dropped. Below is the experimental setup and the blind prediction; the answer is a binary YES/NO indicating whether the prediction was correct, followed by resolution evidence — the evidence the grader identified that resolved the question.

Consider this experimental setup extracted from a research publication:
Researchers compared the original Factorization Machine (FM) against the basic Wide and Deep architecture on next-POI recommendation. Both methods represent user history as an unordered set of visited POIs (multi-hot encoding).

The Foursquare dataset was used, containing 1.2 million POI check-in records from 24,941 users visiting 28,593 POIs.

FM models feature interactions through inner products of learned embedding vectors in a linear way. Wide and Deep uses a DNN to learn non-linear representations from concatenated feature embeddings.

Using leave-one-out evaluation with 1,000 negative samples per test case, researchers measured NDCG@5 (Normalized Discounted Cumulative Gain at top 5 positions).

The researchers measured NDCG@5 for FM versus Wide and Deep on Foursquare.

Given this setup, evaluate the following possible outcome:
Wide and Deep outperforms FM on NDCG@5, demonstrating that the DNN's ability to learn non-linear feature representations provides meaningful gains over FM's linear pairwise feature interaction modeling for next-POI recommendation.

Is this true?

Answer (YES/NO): NO